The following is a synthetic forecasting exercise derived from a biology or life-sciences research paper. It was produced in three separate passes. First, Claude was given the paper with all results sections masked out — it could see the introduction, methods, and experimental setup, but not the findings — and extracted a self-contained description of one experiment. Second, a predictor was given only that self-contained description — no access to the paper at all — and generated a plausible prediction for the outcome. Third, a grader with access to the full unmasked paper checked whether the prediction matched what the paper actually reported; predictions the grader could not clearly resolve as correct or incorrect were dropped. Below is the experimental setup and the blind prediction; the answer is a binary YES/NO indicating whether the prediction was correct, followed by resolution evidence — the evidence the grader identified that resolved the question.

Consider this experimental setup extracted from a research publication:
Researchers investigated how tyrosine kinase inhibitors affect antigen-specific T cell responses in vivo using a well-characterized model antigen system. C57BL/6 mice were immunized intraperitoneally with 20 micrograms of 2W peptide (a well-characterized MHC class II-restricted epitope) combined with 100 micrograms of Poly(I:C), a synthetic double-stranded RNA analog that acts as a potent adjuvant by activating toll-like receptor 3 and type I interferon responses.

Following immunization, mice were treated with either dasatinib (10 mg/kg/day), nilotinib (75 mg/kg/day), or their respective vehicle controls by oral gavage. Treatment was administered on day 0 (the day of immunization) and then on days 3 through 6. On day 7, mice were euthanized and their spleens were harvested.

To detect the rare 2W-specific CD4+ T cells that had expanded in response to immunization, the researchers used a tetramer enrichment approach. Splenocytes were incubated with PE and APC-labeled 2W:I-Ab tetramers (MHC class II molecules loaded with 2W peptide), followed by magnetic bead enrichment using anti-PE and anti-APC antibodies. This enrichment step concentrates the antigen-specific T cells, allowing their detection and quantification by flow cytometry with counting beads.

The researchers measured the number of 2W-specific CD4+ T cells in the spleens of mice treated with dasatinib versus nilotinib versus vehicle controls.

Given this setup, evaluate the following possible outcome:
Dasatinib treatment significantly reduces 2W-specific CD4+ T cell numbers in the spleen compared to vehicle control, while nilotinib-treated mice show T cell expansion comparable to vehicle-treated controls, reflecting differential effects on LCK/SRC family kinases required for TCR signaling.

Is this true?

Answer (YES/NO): NO